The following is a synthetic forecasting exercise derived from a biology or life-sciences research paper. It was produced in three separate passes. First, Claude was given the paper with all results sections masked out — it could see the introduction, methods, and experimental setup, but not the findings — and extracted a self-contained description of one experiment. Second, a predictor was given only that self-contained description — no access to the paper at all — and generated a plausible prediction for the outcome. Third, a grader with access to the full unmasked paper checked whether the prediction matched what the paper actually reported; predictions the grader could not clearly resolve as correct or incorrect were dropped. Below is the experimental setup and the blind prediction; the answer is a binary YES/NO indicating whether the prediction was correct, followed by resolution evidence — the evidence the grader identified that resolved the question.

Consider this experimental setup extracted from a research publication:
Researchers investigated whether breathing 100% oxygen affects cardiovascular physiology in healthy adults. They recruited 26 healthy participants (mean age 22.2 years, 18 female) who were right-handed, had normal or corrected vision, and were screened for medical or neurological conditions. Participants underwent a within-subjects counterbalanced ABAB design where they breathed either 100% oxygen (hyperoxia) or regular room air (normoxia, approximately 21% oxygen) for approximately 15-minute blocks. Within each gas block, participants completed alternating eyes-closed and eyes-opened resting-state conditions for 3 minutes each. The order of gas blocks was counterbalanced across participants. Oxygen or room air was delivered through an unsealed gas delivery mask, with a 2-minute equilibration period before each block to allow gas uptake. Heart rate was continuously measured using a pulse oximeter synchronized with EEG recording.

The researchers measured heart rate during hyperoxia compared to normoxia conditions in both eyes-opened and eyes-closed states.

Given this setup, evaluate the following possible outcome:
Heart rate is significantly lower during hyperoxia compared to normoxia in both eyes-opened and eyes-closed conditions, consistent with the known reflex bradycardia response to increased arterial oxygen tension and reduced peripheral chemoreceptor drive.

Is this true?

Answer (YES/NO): YES